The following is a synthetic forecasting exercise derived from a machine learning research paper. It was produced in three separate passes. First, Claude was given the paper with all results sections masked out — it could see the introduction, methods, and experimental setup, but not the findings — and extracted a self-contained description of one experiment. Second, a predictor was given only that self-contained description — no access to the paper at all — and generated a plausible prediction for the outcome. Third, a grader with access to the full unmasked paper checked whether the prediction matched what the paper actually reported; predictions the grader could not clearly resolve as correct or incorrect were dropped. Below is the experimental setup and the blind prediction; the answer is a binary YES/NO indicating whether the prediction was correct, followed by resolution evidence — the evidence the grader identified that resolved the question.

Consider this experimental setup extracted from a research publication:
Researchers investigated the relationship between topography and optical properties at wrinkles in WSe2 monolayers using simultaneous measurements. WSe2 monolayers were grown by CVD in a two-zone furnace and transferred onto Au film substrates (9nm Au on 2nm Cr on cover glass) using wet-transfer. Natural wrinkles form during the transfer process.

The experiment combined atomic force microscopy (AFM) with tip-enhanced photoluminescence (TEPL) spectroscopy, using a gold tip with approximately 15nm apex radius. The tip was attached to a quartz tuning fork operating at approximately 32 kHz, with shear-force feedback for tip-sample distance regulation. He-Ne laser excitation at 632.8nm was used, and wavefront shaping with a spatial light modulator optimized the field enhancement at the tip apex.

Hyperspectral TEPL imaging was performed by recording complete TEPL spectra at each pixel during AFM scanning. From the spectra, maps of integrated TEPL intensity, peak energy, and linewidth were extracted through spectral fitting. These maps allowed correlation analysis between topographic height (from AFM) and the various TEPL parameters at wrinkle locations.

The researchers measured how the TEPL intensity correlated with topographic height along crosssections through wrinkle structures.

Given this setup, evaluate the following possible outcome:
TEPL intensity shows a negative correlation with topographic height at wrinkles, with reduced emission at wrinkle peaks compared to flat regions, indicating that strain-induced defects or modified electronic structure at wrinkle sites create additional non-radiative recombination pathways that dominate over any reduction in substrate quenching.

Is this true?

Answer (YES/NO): NO